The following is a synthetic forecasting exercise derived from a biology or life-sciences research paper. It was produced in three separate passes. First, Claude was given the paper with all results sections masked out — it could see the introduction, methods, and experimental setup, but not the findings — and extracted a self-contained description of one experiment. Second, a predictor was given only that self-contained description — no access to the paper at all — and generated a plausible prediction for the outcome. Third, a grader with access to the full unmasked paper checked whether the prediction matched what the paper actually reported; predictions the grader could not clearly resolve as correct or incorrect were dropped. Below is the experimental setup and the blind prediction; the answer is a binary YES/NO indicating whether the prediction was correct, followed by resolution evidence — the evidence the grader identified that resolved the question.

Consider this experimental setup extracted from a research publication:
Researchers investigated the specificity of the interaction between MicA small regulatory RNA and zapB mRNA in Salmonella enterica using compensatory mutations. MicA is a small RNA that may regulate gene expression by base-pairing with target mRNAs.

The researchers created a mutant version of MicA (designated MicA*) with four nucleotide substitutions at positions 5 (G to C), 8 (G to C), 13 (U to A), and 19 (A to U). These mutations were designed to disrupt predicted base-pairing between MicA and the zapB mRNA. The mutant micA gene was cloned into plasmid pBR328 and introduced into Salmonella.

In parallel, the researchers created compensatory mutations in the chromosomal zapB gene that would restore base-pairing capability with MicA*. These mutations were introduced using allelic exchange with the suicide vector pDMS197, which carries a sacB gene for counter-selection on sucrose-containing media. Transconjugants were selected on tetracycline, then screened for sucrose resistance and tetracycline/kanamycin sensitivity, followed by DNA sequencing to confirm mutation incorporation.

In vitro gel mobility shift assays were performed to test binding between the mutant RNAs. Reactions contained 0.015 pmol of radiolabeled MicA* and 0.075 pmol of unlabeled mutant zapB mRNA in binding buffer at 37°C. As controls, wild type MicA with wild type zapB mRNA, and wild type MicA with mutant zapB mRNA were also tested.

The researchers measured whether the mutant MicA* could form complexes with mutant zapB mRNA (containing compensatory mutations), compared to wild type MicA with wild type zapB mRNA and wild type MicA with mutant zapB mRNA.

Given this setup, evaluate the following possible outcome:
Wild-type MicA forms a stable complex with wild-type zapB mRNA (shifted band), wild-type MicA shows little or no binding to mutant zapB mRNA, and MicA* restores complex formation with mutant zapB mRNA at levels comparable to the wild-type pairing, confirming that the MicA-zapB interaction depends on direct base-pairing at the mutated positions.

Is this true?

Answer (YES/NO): NO